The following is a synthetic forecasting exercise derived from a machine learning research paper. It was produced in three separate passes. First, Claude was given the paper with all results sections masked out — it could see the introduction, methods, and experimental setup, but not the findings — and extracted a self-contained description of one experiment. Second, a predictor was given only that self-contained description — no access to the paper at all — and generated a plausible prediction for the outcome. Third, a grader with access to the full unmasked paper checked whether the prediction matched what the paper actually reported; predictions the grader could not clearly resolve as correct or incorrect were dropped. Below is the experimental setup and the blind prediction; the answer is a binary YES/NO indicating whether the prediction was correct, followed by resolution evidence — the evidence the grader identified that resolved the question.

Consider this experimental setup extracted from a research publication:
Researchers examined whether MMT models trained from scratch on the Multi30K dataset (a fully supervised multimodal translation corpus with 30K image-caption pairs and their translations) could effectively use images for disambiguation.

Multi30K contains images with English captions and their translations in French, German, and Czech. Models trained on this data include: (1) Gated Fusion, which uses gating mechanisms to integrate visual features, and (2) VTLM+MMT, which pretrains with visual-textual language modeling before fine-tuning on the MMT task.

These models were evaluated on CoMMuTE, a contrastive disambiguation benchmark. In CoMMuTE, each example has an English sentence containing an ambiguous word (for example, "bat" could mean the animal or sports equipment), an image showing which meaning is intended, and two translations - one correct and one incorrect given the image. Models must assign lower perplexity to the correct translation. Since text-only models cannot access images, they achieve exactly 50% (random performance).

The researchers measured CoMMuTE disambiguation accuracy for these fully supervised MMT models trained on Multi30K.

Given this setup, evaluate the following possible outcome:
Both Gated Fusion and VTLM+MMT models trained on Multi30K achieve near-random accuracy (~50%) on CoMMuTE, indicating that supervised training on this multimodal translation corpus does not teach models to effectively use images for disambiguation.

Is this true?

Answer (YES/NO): YES